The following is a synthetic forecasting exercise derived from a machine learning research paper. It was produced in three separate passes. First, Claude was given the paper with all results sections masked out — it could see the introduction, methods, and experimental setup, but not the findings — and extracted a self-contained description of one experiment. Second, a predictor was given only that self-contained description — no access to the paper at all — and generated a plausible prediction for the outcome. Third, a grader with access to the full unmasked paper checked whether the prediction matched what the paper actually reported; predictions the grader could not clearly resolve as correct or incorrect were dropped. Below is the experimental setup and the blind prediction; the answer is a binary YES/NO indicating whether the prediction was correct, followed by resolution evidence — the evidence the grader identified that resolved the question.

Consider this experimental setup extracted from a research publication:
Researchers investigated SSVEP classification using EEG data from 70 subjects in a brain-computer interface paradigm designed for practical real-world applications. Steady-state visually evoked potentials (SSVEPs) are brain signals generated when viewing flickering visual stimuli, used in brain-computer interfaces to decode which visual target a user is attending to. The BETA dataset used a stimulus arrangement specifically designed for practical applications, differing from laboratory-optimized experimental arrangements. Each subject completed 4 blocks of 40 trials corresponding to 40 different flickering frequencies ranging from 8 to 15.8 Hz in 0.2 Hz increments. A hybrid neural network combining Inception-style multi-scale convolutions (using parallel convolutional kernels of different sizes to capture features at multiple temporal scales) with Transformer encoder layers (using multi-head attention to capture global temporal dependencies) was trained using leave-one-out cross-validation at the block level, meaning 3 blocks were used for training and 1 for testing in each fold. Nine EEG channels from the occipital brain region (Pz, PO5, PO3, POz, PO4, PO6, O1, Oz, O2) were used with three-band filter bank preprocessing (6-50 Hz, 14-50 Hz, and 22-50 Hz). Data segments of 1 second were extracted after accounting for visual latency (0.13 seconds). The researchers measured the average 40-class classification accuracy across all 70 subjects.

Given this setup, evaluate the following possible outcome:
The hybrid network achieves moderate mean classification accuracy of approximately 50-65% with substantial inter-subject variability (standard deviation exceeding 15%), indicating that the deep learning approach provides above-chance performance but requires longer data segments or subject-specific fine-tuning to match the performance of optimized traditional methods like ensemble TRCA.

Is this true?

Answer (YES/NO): NO